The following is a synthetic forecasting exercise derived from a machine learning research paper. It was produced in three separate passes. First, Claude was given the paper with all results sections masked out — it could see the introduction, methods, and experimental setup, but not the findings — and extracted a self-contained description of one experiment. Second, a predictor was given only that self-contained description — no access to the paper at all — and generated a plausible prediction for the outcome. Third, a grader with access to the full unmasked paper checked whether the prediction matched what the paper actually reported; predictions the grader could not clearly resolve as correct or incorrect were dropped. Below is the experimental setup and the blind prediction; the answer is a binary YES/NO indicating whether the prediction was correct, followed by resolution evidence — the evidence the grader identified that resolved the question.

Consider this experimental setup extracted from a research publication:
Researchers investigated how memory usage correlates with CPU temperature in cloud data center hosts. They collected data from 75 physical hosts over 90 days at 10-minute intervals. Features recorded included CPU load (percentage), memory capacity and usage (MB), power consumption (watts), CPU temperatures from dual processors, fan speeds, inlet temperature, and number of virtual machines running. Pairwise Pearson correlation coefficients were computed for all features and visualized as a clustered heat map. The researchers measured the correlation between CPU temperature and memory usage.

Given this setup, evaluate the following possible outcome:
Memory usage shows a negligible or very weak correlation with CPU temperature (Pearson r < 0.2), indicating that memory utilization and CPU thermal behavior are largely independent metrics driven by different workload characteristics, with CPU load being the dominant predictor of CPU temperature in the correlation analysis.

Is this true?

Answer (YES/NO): NO